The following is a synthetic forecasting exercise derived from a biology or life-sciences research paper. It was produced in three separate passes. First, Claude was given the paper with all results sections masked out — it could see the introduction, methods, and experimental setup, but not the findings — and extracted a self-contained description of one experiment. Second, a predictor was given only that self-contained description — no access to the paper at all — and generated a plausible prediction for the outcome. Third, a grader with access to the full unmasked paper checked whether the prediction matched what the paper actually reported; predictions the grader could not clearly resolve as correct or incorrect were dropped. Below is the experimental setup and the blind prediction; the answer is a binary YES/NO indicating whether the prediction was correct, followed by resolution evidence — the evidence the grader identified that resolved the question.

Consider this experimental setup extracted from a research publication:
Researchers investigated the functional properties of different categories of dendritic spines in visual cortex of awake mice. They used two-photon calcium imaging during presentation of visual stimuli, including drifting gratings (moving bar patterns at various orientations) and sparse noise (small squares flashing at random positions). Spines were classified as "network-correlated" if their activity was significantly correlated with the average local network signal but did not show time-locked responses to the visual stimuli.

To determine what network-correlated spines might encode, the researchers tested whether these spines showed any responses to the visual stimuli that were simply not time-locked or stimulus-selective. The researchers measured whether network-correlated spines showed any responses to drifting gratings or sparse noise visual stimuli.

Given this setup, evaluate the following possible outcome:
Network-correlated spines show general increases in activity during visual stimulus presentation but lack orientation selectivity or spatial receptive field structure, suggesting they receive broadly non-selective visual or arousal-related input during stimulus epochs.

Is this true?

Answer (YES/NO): NO